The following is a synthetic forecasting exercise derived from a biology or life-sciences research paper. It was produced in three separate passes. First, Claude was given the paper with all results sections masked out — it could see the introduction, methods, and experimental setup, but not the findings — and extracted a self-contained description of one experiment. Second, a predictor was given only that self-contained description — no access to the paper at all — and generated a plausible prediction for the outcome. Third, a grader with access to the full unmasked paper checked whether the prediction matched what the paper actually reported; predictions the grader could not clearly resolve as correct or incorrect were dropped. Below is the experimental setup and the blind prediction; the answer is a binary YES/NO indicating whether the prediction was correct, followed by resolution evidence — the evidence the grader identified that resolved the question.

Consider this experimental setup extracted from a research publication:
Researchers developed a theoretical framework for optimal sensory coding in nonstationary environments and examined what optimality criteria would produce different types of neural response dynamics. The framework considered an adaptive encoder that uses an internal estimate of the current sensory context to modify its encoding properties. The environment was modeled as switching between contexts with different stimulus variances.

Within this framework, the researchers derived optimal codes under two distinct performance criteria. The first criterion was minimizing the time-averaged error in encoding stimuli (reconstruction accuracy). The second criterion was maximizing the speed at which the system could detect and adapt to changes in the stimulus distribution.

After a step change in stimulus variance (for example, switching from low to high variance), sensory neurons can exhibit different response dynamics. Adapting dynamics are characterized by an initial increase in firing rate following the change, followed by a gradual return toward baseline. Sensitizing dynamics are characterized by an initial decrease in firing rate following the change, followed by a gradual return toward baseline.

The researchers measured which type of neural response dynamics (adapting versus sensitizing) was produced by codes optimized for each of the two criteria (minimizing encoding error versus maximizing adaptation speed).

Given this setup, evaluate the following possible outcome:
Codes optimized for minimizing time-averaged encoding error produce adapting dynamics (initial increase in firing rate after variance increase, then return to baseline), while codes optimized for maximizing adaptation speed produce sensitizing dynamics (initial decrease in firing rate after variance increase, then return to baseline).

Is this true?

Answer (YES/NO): NO